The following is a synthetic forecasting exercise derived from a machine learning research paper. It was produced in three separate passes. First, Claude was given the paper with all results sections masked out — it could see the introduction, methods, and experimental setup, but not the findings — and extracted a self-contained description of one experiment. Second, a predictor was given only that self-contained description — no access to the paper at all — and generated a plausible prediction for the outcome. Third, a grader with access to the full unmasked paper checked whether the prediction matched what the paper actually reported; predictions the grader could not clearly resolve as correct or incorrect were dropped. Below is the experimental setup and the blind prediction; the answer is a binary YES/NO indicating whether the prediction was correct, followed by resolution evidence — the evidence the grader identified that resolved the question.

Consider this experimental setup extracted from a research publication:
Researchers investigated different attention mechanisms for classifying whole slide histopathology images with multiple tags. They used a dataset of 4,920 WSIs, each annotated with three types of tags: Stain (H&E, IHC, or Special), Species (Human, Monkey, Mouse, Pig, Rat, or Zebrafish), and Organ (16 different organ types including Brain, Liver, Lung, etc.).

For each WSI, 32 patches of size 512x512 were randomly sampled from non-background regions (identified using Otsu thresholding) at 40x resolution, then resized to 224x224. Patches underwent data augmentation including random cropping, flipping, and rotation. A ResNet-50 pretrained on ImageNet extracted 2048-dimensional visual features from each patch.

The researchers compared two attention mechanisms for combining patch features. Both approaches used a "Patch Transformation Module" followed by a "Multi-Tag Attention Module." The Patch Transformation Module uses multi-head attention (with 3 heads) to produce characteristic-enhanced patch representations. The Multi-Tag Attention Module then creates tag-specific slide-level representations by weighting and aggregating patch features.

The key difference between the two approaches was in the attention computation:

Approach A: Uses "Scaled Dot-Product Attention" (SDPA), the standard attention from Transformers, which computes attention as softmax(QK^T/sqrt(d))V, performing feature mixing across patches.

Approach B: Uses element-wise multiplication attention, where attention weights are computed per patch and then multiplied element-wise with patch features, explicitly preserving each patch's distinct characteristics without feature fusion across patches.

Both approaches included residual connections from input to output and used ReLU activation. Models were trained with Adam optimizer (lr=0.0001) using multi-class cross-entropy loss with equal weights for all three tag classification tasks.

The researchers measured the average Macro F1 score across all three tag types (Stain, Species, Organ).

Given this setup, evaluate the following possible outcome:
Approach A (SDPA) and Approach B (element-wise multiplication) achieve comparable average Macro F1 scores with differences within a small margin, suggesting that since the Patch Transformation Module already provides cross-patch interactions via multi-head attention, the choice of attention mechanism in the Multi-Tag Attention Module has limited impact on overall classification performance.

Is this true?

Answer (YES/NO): NO